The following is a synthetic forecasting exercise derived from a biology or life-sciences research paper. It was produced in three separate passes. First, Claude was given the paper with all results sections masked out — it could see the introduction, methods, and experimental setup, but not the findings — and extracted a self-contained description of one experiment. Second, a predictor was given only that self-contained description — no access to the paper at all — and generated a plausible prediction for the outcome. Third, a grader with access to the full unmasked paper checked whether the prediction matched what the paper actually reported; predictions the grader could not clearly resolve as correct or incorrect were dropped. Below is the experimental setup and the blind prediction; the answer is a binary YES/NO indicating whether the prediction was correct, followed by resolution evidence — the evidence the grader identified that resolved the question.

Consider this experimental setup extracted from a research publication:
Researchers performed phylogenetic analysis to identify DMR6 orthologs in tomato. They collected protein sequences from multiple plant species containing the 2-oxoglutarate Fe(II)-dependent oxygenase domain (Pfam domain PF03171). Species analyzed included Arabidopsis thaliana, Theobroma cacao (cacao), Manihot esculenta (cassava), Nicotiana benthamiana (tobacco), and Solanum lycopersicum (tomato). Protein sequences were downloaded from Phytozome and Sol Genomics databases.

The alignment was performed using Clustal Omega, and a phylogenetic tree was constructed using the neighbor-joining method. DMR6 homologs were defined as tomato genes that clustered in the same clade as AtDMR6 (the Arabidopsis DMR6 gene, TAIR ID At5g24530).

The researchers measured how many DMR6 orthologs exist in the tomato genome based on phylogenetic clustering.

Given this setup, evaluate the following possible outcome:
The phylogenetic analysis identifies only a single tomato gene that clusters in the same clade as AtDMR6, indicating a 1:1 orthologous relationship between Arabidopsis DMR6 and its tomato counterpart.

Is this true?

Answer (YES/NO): NO